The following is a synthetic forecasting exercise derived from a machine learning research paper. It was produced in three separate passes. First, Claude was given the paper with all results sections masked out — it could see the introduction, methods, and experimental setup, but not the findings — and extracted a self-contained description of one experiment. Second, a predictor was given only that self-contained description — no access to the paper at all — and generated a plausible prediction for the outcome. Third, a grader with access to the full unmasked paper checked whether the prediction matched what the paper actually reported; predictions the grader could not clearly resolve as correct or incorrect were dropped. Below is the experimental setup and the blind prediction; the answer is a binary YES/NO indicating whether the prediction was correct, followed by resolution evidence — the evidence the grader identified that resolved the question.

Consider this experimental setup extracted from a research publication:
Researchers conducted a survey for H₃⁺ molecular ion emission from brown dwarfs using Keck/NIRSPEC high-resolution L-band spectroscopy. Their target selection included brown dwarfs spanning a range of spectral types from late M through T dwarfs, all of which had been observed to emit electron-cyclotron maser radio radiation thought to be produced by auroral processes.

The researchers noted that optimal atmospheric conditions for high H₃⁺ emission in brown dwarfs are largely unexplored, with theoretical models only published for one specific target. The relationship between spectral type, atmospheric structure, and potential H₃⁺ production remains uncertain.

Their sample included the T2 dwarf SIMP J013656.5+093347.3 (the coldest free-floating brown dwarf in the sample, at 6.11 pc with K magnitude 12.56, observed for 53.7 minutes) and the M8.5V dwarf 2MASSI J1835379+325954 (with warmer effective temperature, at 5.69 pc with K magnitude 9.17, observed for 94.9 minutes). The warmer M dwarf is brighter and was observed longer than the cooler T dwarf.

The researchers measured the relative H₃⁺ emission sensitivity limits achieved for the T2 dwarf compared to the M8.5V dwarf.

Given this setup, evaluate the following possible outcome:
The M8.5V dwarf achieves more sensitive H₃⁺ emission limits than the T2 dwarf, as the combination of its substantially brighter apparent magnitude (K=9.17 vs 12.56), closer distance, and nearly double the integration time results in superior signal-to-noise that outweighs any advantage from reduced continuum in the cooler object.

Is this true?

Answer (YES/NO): NO